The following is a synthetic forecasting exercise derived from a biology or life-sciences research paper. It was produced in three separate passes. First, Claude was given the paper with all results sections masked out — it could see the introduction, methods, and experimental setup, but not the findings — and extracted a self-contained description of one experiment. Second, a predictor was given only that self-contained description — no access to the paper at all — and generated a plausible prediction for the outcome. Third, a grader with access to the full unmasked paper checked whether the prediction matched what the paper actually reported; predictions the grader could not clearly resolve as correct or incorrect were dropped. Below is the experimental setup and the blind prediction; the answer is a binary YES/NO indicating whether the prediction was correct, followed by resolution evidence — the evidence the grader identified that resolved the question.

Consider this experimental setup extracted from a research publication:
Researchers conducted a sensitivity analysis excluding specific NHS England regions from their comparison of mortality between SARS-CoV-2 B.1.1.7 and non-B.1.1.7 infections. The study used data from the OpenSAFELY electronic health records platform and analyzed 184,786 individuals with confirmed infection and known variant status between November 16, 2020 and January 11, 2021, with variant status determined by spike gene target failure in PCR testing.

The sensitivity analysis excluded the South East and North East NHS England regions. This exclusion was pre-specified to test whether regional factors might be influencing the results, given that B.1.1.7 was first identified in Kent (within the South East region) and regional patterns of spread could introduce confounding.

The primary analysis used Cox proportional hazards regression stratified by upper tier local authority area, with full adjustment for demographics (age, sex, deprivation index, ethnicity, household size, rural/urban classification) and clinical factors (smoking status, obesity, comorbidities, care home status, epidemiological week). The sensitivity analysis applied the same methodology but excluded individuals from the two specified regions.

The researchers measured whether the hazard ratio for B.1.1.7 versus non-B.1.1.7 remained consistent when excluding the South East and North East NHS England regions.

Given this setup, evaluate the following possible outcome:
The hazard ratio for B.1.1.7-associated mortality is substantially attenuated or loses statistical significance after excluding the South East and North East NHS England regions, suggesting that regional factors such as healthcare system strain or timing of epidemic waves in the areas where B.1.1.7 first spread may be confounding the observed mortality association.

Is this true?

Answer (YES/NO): NO